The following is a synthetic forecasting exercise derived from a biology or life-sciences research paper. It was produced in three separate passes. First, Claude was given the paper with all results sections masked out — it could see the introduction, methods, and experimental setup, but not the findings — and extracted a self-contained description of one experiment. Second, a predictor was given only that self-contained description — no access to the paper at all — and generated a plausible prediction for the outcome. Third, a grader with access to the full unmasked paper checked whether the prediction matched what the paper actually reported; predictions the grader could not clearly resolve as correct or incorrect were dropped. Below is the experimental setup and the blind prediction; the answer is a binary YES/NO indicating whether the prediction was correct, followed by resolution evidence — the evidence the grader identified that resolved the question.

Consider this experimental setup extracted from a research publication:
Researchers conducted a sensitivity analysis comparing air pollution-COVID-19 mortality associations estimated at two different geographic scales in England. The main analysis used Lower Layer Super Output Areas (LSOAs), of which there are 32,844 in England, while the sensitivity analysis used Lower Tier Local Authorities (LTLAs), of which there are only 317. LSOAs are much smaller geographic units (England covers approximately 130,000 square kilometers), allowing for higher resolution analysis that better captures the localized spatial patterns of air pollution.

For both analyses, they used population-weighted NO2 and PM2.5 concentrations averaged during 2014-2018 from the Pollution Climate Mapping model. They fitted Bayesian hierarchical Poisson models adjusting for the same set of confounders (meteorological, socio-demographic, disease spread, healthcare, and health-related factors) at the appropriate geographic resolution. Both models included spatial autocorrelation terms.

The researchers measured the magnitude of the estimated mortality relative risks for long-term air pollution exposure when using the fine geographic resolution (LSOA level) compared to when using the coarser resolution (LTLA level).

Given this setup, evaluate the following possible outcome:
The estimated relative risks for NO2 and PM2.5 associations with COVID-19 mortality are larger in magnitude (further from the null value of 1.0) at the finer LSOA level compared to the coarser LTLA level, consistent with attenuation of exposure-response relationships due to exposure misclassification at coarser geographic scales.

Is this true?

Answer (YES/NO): NO